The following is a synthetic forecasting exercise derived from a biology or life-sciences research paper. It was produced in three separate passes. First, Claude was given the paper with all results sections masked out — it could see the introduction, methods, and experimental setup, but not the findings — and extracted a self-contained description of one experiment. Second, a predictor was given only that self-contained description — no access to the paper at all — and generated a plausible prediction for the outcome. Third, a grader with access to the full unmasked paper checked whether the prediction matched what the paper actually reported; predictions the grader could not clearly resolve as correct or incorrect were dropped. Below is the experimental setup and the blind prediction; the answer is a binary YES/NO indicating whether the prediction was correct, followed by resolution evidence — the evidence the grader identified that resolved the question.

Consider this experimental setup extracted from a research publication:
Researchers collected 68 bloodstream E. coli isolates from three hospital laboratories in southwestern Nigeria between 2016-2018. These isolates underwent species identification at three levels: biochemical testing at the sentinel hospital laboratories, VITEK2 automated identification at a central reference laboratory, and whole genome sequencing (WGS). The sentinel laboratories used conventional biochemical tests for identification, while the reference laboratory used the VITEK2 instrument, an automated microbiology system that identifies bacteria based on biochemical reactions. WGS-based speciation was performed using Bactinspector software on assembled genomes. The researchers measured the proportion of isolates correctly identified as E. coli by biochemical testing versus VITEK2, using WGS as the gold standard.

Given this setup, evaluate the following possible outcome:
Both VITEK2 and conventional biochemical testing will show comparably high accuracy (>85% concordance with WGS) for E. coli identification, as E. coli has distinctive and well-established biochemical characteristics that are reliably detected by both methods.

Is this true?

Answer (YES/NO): NO